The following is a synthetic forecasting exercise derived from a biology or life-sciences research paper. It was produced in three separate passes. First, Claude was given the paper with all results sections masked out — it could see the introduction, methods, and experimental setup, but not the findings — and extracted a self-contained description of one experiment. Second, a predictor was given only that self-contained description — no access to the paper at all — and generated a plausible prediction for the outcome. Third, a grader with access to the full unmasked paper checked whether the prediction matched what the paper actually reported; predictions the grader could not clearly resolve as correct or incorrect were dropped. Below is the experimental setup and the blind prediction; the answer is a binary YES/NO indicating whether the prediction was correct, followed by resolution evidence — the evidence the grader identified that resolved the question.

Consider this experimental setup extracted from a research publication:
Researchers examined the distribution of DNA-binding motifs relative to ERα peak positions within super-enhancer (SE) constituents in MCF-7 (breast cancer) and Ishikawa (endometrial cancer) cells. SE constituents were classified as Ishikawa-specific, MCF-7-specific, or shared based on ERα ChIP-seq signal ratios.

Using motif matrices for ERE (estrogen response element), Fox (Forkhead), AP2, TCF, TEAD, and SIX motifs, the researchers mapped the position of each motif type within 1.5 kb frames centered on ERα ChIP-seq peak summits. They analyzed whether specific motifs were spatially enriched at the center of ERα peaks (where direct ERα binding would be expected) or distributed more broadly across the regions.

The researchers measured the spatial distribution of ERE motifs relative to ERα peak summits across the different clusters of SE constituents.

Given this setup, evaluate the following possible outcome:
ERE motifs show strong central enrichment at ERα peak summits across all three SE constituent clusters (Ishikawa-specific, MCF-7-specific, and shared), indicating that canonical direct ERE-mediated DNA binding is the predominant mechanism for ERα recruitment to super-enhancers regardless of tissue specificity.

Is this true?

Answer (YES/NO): NO